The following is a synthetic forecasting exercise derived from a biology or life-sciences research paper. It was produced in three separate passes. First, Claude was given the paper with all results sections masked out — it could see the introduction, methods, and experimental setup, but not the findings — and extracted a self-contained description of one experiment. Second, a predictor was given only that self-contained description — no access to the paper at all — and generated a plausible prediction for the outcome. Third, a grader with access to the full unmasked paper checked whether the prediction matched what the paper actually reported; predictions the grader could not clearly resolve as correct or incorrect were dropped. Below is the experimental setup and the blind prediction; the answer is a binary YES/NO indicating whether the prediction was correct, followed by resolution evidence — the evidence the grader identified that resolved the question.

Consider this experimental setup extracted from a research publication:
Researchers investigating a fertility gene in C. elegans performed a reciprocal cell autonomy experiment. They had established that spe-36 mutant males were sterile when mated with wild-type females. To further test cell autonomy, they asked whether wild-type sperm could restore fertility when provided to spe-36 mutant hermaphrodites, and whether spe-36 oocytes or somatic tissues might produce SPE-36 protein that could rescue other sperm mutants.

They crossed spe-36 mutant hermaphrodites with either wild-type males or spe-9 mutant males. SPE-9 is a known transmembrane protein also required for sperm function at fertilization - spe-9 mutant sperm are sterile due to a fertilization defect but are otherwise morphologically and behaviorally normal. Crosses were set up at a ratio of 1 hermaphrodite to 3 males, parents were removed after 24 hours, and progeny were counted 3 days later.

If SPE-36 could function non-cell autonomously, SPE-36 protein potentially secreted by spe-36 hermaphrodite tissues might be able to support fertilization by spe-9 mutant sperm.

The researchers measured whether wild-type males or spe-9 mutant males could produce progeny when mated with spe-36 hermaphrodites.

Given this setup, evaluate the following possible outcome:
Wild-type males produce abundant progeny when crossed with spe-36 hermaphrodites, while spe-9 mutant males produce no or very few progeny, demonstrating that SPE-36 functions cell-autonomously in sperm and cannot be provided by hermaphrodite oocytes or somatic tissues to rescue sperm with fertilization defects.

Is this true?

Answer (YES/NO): YES